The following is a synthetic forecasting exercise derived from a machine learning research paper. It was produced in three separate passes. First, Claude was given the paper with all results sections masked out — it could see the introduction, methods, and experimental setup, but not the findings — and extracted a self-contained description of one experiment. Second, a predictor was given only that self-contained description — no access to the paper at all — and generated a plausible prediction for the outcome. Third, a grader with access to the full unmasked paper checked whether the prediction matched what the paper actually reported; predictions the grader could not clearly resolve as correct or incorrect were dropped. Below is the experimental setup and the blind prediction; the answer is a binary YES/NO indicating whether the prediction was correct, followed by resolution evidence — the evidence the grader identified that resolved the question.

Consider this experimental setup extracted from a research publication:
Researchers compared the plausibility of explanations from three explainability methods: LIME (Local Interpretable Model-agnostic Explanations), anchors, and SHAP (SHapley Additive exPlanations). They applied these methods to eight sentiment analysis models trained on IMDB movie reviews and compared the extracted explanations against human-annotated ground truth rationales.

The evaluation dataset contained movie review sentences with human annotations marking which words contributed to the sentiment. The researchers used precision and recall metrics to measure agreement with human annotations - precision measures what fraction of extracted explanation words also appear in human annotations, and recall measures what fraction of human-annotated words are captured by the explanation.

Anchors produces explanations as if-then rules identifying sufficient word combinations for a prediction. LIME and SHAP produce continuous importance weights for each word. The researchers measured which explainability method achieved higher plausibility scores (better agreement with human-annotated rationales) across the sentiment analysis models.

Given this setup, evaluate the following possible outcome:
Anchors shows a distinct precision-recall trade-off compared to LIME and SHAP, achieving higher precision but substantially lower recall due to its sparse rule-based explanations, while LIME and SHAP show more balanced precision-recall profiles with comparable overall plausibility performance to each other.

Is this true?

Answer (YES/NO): NO